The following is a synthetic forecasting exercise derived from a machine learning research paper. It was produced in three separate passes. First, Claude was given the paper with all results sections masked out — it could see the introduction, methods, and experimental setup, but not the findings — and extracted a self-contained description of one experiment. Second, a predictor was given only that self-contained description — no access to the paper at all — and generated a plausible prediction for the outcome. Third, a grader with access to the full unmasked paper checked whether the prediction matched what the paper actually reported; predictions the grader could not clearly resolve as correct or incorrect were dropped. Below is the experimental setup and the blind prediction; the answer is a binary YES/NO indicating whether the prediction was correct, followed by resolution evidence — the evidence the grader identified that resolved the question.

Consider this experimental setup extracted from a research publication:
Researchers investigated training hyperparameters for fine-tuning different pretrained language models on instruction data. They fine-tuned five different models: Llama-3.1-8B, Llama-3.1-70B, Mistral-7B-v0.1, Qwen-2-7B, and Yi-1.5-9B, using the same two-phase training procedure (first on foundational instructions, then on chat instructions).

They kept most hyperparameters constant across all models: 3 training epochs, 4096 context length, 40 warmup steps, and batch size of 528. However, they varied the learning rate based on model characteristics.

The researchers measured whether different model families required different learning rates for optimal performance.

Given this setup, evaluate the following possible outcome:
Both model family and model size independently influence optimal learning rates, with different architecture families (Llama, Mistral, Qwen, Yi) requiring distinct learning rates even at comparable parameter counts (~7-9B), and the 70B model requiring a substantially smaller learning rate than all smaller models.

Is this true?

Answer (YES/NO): NO